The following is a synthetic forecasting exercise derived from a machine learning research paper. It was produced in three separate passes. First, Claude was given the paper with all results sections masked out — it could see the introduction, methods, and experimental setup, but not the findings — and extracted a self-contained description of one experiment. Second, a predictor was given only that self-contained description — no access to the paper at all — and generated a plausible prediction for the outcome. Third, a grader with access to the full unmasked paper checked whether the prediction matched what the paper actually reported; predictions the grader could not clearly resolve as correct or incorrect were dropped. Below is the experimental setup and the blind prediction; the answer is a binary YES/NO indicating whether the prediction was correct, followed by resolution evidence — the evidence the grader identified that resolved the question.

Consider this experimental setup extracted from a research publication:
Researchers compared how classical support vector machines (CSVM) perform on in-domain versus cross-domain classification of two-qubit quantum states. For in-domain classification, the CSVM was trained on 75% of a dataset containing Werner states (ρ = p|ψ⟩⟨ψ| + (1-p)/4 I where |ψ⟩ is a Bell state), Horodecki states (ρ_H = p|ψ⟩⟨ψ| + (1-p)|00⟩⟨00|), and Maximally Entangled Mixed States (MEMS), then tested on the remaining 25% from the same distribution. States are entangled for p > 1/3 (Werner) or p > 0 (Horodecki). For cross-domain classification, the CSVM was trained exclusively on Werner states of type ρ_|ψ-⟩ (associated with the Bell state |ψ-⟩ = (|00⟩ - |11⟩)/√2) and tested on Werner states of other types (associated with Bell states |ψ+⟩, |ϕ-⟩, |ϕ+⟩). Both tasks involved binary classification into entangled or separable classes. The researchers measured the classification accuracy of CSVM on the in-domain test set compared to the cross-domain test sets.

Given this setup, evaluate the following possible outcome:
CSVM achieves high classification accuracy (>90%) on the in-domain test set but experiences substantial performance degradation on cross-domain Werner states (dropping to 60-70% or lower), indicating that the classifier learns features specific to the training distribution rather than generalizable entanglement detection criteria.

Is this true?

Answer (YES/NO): NO